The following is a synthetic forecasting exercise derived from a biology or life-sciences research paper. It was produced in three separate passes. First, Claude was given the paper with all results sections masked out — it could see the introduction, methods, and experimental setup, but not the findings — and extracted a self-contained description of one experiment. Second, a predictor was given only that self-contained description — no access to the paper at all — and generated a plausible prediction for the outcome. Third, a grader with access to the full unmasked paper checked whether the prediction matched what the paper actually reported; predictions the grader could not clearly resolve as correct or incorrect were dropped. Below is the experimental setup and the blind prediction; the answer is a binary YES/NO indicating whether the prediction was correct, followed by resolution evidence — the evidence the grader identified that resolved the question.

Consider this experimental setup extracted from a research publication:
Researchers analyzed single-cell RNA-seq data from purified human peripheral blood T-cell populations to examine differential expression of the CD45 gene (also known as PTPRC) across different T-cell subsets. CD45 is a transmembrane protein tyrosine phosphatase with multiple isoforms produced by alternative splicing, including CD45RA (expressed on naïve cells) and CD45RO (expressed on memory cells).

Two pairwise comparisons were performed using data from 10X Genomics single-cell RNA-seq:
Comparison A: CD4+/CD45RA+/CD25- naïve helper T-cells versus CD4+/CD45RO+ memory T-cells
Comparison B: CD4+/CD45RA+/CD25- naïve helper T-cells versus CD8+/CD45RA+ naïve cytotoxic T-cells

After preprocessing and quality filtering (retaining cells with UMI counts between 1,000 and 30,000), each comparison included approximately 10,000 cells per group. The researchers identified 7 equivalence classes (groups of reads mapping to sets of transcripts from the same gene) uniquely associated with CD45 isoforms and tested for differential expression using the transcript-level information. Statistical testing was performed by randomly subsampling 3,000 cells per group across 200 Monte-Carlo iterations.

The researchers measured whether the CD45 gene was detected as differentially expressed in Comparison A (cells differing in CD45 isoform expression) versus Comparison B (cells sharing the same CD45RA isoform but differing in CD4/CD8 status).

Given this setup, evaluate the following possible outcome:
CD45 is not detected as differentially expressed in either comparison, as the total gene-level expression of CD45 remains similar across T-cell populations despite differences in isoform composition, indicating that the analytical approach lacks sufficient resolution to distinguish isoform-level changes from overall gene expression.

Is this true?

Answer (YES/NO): NO